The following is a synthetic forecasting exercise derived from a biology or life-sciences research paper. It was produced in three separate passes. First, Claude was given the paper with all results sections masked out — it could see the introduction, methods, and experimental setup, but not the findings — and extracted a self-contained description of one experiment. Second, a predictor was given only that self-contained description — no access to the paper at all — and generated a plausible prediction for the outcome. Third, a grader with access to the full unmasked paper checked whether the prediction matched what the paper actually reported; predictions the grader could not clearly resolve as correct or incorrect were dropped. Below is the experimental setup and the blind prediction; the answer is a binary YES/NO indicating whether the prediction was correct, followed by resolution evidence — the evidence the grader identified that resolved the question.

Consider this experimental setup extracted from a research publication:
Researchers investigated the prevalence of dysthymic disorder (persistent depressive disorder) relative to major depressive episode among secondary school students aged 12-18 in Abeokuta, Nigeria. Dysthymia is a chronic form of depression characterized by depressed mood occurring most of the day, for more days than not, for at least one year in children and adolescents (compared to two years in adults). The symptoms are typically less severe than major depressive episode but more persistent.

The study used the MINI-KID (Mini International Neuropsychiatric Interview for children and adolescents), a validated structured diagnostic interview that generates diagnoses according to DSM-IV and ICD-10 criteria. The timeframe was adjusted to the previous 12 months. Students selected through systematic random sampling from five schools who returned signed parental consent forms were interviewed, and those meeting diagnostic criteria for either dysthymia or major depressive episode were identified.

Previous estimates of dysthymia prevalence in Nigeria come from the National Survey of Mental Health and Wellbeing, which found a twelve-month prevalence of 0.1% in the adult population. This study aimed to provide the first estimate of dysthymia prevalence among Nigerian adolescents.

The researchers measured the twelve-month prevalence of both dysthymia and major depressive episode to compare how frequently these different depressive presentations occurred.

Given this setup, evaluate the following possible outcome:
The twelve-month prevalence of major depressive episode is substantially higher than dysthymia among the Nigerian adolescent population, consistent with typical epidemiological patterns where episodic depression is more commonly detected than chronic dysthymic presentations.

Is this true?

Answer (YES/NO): YES